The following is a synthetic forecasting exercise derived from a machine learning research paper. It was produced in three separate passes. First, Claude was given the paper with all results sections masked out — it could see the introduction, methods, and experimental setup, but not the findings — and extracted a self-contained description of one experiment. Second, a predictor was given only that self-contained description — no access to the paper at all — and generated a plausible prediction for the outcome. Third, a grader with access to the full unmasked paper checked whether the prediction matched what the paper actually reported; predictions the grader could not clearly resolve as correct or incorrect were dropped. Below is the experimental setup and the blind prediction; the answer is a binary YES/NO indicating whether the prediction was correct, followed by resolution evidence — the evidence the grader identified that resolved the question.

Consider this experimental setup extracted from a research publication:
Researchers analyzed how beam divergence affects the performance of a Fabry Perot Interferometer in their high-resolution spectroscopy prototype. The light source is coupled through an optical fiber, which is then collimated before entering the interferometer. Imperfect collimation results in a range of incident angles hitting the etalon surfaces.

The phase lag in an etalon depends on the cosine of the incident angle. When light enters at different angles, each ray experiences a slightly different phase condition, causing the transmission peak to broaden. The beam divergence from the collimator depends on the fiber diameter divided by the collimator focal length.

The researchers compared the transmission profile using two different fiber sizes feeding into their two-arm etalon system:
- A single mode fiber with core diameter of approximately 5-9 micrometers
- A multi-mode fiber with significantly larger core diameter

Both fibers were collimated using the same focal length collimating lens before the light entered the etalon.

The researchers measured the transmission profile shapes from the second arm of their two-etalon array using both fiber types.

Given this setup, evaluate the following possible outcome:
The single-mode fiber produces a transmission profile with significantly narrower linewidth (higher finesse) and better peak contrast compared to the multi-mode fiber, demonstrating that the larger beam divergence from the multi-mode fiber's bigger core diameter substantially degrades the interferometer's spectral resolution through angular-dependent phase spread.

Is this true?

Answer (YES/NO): YES